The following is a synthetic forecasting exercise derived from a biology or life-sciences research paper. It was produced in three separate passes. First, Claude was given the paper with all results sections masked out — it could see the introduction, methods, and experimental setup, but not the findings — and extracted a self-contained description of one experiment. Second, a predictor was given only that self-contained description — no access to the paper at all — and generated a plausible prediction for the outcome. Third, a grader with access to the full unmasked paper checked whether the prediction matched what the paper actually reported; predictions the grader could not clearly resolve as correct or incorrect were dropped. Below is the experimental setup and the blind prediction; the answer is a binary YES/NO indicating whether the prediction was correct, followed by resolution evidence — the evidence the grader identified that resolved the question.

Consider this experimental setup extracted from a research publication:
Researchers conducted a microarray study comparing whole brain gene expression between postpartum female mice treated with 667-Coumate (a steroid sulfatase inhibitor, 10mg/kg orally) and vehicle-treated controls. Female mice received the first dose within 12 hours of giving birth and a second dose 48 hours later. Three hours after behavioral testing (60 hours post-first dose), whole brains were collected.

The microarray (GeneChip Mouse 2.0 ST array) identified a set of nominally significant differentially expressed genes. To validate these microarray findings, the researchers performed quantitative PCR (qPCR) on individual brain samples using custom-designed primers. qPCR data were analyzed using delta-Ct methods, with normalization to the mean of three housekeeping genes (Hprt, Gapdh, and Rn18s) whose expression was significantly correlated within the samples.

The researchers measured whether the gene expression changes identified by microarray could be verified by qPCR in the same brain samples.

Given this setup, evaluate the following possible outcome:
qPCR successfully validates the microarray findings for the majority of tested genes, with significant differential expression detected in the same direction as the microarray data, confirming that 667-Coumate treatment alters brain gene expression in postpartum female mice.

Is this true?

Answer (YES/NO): NO